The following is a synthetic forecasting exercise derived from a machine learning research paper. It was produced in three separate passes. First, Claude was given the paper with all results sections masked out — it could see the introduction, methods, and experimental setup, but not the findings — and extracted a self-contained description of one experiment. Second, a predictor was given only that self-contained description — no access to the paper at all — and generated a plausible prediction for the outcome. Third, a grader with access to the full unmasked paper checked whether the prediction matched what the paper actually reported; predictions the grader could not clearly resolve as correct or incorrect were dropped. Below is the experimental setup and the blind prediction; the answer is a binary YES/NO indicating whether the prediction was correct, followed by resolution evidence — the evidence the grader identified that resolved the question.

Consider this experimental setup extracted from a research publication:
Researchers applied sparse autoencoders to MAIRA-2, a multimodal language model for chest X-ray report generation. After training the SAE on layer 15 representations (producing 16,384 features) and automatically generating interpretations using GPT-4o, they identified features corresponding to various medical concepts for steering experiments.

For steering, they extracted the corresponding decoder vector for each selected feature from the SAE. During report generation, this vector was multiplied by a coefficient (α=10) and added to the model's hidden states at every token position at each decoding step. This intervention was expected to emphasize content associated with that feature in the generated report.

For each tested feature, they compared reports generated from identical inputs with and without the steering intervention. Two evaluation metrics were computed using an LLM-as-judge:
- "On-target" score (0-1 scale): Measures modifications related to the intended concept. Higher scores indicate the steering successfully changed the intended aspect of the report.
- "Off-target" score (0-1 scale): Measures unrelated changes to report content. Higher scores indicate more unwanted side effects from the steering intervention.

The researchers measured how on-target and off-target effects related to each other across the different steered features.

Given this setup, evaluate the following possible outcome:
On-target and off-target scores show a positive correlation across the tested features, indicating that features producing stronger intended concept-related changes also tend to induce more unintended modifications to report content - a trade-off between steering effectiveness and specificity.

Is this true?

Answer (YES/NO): NO